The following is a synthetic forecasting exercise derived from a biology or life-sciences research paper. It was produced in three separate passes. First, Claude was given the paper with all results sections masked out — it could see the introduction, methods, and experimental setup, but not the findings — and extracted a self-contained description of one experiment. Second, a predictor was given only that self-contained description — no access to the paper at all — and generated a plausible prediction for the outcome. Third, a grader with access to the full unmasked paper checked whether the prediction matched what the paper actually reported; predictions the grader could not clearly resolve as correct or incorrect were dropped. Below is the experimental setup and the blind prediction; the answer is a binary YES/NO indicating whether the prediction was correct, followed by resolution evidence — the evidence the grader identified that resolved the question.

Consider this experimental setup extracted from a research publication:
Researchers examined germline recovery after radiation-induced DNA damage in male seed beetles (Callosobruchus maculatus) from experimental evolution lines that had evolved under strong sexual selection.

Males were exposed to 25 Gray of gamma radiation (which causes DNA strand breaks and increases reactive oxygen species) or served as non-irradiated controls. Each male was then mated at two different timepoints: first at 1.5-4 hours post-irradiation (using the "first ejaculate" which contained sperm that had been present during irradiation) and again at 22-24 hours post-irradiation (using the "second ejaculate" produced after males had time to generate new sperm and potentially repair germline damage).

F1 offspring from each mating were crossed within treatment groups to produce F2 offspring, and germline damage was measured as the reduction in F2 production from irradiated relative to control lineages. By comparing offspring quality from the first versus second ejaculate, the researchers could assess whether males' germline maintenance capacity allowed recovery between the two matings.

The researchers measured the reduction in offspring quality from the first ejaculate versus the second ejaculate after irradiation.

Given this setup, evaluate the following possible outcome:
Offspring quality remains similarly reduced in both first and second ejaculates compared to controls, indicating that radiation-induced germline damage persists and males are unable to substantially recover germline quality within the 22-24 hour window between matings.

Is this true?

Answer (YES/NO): NO